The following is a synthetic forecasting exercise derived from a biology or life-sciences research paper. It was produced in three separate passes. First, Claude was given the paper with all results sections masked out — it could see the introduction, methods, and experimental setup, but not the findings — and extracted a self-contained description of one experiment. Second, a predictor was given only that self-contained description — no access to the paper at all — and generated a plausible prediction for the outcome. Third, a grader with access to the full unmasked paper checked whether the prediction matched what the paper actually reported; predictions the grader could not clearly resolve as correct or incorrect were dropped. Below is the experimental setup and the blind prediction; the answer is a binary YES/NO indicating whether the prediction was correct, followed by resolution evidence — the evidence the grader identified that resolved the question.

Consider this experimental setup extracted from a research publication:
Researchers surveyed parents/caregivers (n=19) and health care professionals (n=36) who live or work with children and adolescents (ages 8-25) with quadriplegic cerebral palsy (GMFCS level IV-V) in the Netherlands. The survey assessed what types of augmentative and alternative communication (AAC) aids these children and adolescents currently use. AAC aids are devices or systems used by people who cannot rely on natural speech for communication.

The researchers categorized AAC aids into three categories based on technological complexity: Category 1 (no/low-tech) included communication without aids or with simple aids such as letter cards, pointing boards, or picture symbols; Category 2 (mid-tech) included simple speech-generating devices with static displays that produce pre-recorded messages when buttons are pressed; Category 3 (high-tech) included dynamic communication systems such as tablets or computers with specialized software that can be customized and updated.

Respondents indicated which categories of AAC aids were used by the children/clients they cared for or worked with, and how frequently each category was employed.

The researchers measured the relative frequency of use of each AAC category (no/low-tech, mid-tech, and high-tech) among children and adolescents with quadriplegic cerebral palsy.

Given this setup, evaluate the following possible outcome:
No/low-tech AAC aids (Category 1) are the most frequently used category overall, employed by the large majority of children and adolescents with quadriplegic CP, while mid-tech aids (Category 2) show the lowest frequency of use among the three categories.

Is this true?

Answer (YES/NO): YES